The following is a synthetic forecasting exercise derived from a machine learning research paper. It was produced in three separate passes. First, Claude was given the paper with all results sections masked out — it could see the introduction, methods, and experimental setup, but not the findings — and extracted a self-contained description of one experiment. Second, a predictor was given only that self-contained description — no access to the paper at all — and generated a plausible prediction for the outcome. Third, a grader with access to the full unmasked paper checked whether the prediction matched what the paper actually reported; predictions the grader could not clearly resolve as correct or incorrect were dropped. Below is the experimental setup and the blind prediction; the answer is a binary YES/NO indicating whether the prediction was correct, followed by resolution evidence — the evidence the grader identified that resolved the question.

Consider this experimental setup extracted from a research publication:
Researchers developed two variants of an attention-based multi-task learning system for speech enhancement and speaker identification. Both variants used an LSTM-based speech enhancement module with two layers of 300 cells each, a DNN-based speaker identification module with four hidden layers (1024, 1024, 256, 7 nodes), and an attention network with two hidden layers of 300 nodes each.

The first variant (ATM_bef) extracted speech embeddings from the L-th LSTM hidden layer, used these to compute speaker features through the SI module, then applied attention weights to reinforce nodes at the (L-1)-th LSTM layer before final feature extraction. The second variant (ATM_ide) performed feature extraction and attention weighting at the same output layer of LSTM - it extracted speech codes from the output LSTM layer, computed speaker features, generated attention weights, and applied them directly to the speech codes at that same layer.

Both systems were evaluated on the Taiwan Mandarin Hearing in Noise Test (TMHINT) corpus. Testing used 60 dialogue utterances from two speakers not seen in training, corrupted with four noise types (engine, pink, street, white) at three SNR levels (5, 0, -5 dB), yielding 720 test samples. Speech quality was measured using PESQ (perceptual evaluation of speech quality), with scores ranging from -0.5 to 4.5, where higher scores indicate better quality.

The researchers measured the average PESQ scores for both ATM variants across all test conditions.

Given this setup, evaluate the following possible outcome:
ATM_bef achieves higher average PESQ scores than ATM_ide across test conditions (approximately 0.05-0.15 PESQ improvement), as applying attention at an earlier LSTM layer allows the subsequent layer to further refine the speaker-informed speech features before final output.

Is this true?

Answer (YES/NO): NO